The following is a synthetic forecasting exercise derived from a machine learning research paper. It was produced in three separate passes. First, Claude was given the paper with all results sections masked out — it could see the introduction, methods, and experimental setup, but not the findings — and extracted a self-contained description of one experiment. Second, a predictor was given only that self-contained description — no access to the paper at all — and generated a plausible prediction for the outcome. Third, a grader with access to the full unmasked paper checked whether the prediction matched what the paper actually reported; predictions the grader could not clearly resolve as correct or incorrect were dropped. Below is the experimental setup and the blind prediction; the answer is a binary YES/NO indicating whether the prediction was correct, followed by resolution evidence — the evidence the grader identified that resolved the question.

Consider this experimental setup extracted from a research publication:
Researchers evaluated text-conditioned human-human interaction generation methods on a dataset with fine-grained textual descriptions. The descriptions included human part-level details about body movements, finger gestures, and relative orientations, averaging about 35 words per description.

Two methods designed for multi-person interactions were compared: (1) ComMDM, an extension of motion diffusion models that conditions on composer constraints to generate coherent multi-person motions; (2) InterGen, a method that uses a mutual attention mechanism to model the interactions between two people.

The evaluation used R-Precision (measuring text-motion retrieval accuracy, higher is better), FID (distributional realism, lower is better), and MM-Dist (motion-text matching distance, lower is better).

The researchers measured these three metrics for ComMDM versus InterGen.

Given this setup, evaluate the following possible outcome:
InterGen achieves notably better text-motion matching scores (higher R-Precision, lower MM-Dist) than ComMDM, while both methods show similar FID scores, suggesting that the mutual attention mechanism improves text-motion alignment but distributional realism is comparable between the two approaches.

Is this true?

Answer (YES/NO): NO